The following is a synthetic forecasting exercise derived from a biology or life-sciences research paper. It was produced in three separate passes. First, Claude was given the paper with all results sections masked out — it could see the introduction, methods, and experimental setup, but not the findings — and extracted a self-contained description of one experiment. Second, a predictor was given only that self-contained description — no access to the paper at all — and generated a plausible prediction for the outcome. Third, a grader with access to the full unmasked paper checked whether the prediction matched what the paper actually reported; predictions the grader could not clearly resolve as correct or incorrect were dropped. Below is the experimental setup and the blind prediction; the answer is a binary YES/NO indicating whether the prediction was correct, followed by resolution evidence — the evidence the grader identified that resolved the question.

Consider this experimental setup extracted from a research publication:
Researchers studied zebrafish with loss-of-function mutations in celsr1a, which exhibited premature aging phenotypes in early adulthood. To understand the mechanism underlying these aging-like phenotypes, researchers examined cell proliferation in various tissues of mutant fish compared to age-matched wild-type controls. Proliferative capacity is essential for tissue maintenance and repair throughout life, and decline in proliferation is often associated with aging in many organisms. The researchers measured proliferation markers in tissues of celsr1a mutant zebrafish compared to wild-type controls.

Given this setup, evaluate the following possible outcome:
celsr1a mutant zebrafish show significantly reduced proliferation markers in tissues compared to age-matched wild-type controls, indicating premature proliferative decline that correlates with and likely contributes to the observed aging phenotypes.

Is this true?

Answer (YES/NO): YES